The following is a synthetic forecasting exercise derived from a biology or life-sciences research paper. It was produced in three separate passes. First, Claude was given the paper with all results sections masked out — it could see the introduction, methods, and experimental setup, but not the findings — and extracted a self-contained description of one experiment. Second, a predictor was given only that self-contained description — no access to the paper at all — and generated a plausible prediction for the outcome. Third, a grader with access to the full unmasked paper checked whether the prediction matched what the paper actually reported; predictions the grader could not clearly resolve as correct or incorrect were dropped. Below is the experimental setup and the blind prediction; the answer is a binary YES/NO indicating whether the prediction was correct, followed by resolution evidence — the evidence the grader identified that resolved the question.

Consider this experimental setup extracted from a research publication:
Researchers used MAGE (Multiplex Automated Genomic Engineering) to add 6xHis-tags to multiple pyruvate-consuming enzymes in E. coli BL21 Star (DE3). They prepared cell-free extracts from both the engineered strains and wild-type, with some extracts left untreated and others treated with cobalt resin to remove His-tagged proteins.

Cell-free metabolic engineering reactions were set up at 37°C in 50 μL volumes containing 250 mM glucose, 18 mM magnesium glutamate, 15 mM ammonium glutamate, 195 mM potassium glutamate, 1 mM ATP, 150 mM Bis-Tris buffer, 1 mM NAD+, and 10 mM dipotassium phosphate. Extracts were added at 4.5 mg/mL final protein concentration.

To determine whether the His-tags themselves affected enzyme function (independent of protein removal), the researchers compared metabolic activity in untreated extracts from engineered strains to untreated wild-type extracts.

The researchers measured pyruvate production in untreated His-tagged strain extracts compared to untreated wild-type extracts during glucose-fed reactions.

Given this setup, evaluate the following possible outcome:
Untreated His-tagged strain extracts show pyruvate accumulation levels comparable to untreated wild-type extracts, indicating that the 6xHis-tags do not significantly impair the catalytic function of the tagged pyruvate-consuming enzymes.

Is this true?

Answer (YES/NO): YES